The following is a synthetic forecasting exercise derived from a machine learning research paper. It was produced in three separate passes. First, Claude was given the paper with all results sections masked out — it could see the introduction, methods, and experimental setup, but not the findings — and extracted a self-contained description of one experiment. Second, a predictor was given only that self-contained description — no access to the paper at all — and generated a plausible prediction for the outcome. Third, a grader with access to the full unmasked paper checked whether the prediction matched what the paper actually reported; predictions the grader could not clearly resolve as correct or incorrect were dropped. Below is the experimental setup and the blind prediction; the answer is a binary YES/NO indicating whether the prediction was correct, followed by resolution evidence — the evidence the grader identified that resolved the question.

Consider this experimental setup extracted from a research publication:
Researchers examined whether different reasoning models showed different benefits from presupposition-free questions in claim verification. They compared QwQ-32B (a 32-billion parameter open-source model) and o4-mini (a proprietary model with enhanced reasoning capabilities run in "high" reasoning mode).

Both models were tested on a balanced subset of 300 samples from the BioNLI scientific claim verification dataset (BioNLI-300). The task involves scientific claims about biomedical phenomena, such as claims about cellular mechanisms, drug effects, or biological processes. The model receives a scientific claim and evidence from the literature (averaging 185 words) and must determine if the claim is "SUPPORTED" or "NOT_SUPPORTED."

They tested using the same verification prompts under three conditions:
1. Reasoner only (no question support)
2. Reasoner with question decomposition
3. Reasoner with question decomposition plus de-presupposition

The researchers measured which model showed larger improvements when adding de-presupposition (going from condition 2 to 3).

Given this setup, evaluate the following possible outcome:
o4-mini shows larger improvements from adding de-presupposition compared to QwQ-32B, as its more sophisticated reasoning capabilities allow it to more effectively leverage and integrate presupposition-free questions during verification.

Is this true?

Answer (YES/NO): YES